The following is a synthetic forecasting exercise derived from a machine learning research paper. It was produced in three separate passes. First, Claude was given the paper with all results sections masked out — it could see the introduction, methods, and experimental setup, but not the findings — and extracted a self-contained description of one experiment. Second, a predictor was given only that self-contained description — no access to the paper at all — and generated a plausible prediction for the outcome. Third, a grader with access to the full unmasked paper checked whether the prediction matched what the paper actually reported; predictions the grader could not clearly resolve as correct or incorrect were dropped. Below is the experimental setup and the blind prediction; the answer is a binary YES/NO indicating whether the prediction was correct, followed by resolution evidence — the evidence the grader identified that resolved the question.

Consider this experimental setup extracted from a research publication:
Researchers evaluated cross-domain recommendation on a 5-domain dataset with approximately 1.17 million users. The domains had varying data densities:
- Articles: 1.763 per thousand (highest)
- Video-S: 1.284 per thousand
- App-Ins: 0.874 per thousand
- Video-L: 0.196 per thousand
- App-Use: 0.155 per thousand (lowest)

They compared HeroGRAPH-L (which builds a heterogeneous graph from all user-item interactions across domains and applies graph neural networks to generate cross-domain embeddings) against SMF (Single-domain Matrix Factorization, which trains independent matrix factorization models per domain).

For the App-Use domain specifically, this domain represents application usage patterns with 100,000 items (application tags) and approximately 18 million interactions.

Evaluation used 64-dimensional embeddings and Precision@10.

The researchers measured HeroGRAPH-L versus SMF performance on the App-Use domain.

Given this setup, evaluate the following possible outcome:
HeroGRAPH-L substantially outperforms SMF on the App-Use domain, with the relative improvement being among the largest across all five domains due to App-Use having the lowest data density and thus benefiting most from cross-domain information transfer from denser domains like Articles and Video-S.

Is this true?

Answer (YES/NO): NO